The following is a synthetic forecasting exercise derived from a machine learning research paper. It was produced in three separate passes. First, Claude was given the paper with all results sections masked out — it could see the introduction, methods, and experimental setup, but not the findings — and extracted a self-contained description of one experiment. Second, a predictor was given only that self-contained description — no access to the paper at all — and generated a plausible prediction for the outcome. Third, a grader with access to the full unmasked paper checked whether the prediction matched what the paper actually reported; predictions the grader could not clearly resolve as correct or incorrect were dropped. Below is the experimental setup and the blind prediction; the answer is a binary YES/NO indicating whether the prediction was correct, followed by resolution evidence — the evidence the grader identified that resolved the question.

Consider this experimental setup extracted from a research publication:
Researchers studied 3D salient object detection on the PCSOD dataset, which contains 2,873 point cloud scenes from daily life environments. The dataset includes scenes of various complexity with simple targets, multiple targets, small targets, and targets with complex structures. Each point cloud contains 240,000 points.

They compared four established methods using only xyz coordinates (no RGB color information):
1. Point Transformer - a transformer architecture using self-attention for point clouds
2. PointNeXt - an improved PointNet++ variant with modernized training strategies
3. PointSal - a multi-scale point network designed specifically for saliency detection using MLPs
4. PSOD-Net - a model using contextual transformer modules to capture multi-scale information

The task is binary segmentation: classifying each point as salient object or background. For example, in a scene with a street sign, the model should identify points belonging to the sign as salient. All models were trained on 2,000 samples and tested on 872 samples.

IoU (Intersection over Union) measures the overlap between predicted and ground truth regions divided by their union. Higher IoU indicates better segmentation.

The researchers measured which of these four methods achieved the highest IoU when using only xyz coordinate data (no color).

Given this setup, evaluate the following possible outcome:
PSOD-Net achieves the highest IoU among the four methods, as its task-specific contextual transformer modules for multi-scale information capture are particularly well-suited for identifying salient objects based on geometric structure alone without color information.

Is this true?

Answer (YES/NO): YES